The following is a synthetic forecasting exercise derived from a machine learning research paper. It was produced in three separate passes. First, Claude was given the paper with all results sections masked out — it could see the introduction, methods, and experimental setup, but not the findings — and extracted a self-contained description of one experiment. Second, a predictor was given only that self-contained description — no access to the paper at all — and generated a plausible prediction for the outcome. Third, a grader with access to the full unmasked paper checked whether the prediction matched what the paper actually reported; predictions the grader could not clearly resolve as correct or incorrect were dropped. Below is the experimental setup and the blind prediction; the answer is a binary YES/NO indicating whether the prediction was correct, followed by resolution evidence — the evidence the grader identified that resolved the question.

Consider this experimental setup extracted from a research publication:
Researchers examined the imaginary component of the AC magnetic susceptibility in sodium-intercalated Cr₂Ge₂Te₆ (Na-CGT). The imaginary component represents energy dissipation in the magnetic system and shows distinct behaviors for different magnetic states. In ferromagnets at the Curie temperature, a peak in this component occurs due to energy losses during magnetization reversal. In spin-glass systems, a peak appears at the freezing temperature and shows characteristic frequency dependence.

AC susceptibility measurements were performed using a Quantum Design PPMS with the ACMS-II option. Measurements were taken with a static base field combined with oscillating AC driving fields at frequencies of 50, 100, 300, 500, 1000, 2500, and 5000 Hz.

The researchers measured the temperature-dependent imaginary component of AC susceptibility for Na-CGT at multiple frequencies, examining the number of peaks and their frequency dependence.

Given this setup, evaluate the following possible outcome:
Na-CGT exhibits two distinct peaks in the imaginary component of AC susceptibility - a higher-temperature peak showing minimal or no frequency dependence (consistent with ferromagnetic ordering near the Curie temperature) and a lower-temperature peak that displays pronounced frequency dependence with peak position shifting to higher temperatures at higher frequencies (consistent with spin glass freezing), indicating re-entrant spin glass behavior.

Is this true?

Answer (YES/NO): NO